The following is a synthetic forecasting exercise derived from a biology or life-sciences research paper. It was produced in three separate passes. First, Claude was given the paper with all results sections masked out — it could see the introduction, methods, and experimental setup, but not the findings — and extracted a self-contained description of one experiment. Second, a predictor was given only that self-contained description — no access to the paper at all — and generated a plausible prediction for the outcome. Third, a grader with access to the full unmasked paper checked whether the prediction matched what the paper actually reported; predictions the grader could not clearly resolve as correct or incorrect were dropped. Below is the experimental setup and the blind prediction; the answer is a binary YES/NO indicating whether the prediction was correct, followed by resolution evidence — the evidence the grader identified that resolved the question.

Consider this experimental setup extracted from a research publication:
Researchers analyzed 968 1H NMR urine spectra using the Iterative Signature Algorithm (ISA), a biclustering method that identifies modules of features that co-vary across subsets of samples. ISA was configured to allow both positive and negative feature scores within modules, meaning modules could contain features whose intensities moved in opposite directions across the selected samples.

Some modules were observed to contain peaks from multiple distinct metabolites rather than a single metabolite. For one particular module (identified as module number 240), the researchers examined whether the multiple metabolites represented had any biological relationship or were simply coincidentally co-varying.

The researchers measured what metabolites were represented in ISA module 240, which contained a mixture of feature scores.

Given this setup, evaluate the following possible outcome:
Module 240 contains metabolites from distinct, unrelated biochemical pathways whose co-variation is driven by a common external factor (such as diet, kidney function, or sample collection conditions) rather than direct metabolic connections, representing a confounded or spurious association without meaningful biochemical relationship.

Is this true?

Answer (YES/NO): NO